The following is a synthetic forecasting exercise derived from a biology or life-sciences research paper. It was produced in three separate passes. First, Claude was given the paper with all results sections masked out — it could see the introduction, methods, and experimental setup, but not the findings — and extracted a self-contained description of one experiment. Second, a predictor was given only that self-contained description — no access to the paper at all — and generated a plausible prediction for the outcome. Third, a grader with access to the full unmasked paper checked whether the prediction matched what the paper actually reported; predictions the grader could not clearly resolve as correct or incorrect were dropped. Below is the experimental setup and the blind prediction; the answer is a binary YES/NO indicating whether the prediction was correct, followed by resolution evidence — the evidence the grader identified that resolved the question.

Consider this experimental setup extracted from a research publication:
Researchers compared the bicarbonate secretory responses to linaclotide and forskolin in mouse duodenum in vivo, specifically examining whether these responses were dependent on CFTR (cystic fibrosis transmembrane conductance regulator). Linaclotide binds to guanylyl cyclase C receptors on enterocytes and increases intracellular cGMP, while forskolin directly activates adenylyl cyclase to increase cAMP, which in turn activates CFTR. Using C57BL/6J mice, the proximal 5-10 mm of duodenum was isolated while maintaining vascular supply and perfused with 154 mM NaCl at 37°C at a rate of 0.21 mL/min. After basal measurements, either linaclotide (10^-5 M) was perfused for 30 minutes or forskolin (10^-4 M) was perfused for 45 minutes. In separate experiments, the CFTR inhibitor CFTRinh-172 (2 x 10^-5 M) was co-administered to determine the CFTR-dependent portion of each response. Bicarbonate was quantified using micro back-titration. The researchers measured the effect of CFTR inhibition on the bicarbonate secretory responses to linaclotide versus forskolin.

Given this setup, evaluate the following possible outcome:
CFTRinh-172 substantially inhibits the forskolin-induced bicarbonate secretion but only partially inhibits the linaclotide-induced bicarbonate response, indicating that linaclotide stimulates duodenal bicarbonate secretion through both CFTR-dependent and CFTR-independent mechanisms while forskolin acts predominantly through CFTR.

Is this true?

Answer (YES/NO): YES